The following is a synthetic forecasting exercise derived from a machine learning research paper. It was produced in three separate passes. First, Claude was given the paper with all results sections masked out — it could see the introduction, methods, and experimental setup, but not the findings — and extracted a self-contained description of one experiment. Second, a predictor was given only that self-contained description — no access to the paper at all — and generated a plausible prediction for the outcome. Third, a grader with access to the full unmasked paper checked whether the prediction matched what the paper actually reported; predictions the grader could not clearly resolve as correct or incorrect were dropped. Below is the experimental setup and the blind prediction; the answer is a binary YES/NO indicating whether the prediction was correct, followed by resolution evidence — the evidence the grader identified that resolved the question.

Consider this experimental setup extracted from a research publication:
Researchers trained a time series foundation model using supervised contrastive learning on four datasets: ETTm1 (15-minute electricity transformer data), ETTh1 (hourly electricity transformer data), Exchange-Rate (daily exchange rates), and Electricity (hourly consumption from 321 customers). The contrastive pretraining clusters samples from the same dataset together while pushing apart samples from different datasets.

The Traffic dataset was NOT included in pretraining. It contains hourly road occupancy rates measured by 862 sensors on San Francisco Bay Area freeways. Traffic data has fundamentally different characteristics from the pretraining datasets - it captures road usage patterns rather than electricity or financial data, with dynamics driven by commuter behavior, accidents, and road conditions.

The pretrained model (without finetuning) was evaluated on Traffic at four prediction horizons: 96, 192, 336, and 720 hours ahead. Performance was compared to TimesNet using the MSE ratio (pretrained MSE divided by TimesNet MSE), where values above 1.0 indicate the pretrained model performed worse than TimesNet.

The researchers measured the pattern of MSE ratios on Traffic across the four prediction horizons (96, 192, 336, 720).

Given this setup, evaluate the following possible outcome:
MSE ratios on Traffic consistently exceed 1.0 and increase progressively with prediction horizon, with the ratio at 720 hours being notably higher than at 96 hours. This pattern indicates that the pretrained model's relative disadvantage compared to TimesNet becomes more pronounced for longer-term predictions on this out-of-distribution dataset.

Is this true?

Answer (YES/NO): NO